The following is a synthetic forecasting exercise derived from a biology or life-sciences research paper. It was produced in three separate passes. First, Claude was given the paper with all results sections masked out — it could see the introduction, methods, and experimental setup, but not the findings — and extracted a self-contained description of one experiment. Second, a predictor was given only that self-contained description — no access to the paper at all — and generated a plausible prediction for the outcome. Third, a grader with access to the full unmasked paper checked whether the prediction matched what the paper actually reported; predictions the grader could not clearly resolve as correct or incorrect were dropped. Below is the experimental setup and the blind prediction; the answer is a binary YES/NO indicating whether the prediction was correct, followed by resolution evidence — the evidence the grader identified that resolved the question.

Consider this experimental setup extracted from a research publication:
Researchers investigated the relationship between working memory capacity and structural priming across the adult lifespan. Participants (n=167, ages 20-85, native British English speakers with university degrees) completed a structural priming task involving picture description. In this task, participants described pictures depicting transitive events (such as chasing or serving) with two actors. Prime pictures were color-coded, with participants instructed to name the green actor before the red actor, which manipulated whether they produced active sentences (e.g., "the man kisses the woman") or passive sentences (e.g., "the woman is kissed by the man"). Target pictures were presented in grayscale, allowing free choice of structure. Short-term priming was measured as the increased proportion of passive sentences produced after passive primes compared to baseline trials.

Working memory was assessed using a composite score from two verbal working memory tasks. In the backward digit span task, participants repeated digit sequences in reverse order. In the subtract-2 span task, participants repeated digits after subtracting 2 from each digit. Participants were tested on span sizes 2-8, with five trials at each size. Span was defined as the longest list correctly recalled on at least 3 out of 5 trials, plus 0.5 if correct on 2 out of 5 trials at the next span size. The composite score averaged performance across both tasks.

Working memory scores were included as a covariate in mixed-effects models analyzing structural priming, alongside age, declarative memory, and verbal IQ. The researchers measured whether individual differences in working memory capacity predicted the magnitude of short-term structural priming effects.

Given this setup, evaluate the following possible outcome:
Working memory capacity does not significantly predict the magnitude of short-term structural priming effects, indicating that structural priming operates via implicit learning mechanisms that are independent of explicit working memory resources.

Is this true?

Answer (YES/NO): YES